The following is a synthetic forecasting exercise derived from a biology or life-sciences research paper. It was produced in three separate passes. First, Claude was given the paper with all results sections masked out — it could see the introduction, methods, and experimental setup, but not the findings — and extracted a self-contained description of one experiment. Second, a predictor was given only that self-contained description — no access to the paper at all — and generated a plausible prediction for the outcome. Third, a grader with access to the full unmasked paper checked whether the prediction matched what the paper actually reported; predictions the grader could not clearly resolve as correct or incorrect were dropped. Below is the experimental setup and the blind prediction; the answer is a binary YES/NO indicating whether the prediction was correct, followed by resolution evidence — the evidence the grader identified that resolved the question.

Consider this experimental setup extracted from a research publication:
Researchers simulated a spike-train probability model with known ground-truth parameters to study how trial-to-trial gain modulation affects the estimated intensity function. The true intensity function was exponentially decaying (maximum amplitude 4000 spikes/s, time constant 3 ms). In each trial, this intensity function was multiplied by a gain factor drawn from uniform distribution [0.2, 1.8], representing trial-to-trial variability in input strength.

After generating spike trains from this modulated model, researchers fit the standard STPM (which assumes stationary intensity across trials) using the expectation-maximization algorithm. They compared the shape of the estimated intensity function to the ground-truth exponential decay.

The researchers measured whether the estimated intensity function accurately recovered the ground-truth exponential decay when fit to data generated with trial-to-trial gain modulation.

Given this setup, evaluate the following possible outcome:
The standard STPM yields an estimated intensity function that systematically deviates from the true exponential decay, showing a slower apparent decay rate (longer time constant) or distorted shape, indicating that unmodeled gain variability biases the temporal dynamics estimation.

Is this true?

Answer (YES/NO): YES